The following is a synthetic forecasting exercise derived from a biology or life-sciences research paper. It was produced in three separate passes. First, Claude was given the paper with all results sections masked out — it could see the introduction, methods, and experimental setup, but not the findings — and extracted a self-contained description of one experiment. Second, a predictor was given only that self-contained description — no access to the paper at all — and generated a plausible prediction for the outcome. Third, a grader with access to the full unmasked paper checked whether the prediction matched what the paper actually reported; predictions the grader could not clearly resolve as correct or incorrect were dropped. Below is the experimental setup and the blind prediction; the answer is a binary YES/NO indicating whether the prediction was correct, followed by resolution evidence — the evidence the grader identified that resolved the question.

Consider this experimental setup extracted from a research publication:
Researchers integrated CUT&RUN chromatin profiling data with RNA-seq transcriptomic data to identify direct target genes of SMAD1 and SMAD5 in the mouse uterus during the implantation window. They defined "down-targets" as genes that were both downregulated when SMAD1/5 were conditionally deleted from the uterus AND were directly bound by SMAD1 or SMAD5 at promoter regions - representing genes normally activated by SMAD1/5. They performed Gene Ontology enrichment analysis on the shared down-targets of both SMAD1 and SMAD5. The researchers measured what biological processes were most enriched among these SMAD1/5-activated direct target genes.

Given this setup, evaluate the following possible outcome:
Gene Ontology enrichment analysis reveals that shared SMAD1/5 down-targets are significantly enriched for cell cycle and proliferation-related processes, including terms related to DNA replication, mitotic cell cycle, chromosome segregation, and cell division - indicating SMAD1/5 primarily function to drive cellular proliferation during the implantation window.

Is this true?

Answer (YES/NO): NO